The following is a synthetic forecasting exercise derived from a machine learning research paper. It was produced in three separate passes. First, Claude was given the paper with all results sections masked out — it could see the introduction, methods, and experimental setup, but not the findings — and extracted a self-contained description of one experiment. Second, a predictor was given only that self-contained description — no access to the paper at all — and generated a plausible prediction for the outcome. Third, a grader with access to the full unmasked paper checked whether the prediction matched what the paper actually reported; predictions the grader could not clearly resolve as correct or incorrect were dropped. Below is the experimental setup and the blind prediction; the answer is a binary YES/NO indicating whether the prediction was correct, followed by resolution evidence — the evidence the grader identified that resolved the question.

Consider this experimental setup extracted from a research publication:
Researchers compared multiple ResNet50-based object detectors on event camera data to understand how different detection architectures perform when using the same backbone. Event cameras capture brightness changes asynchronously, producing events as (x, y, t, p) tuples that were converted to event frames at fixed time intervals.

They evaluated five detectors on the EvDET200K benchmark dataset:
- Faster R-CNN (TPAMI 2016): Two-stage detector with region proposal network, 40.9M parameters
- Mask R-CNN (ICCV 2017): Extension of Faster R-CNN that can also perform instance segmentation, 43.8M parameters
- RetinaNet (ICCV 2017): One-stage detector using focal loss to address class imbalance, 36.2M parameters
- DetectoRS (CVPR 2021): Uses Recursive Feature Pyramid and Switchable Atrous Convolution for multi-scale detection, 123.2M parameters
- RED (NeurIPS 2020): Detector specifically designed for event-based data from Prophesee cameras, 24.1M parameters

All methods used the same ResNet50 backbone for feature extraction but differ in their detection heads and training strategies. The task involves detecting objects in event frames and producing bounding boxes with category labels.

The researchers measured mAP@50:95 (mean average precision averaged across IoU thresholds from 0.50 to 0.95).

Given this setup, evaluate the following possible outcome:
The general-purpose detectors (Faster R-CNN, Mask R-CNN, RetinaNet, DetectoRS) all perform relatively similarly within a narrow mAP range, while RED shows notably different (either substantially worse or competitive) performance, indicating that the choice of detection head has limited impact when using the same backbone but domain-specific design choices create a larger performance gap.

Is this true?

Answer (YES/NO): YES